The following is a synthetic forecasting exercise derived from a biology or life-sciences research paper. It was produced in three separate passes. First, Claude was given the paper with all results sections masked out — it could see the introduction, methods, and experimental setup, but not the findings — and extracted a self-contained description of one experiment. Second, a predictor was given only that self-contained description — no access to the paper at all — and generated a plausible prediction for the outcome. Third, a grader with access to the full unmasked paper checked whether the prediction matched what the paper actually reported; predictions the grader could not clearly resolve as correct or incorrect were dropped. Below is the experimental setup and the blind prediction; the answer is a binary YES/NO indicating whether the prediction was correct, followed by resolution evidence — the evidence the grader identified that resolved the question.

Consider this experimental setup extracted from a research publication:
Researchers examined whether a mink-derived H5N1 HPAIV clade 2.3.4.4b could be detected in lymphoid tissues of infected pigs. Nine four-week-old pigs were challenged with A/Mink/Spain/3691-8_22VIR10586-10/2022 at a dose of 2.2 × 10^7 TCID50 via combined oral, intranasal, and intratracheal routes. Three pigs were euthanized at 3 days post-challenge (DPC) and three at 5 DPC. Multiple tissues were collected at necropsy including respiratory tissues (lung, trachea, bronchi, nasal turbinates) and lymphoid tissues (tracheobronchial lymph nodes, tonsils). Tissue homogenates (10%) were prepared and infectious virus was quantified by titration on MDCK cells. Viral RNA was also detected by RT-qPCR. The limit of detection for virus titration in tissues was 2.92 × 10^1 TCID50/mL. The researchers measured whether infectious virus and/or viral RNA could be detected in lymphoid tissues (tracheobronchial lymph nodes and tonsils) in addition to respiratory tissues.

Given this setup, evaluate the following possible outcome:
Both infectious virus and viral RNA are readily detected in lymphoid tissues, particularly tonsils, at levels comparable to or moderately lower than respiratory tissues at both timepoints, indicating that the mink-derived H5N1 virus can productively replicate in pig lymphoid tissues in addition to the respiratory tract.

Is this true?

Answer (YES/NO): NO